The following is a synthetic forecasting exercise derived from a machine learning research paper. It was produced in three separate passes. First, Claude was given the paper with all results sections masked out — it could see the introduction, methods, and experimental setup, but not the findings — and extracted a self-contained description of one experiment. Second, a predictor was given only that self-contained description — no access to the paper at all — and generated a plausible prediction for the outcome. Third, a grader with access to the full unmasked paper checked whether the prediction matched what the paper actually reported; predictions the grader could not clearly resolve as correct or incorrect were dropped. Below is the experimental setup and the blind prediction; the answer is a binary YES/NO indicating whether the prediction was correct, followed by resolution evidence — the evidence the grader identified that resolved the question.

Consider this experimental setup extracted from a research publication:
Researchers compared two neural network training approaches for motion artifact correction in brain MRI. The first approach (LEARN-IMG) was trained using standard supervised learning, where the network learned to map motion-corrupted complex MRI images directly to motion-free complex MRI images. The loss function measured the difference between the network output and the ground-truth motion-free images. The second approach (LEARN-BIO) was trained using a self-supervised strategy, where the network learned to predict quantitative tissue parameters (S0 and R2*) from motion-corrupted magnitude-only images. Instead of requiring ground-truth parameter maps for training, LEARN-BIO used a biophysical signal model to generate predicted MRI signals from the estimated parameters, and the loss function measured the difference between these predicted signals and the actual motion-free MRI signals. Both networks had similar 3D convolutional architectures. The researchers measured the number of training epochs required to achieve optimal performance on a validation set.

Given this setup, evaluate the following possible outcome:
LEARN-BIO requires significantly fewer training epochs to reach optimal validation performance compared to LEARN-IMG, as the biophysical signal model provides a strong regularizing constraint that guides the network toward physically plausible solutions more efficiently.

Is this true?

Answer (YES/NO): NO